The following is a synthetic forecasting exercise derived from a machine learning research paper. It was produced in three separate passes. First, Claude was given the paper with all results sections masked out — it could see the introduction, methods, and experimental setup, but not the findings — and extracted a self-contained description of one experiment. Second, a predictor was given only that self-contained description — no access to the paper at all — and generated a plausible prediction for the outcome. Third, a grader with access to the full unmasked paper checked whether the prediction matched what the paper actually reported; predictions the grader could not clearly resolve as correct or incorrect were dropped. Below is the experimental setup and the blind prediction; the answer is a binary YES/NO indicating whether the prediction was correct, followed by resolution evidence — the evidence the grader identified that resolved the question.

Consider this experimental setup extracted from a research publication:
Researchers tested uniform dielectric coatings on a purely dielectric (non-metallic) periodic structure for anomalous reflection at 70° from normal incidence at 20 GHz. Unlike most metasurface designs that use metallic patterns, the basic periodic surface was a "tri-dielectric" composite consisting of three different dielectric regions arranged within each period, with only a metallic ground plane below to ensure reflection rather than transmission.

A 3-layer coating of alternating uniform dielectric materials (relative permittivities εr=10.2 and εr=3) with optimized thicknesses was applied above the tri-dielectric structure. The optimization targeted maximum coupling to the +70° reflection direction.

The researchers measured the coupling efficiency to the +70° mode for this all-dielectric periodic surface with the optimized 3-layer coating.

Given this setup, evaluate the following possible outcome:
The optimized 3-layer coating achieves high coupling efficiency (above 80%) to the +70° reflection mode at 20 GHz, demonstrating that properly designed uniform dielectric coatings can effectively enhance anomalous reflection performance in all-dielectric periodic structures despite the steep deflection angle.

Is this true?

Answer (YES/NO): YES